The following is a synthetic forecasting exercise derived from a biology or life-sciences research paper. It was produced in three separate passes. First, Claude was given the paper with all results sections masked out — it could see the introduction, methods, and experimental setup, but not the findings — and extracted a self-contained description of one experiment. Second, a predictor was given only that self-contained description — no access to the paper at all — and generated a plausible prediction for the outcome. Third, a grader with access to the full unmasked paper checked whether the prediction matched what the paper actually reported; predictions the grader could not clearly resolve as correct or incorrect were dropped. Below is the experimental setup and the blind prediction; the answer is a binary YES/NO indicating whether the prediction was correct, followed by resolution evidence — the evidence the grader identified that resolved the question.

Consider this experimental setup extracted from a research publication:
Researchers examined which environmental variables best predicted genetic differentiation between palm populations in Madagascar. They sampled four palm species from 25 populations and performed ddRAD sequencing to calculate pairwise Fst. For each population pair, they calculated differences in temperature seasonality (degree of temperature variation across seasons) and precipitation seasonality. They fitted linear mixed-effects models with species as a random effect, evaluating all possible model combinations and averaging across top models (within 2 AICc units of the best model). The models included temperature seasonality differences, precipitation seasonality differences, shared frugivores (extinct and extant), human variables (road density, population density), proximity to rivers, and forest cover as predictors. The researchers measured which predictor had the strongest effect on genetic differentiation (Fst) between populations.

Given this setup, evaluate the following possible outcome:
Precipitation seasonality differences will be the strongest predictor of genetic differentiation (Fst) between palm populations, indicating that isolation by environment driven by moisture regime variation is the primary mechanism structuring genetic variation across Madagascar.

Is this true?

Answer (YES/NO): NO